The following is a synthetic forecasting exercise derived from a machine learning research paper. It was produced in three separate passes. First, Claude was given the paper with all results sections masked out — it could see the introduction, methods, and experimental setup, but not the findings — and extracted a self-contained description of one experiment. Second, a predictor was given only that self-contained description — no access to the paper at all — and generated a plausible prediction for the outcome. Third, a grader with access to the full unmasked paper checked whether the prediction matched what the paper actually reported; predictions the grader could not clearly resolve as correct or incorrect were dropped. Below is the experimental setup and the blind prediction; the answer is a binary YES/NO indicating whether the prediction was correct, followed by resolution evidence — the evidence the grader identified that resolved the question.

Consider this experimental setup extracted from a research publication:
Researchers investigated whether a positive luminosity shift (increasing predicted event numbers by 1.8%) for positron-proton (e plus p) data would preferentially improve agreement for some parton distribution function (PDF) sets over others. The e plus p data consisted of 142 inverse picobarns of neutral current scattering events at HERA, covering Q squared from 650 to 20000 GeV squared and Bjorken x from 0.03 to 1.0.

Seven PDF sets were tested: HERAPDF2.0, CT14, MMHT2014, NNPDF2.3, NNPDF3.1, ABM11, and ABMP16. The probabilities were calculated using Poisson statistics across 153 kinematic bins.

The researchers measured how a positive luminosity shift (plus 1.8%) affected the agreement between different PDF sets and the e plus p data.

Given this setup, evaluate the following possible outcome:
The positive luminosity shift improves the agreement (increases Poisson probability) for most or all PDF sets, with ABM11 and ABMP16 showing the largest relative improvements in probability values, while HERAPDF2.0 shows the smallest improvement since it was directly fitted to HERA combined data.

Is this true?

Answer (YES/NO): NO